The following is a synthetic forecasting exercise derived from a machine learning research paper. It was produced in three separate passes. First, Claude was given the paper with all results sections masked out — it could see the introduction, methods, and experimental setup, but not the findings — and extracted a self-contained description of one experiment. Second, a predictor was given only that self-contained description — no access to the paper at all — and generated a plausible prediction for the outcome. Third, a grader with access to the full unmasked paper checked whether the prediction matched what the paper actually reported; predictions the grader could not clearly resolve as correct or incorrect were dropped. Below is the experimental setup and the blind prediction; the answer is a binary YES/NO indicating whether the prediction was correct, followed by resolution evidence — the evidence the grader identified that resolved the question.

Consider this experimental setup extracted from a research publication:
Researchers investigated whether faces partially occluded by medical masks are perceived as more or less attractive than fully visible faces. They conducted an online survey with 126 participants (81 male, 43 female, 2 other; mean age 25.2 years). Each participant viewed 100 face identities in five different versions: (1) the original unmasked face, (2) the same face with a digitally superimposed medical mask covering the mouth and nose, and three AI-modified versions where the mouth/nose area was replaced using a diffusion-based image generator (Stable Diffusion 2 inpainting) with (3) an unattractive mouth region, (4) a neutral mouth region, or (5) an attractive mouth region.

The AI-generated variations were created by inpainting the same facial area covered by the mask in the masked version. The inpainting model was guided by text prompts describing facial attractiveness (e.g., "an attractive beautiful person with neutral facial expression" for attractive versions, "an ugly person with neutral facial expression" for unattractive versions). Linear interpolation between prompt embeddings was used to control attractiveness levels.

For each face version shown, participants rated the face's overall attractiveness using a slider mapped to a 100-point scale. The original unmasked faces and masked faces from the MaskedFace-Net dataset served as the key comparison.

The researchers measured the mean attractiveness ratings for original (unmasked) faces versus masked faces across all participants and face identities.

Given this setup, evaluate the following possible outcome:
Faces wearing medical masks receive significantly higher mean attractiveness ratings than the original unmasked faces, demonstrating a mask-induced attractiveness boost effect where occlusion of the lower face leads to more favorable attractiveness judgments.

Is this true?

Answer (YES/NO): YES